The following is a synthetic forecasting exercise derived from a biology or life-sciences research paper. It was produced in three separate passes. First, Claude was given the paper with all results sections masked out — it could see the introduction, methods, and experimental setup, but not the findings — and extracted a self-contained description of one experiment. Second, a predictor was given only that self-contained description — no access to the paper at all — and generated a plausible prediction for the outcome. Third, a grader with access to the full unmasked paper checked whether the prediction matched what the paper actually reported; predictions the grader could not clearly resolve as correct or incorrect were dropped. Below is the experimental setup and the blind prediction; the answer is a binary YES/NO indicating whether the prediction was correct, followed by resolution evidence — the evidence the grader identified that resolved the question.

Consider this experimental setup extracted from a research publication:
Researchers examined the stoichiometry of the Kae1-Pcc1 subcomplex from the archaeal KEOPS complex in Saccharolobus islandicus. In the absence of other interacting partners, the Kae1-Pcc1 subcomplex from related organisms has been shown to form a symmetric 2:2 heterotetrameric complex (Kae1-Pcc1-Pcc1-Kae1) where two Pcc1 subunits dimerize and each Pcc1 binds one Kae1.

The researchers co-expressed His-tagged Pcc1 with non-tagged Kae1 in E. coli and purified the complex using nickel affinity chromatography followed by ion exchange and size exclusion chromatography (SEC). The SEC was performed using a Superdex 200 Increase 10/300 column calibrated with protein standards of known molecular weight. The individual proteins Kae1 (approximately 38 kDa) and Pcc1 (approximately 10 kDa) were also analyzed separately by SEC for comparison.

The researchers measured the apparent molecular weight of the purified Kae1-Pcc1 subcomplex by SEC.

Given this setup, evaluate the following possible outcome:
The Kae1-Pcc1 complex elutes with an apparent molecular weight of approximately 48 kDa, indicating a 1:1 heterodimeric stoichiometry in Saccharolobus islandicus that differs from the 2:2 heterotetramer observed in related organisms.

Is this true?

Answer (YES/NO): NO